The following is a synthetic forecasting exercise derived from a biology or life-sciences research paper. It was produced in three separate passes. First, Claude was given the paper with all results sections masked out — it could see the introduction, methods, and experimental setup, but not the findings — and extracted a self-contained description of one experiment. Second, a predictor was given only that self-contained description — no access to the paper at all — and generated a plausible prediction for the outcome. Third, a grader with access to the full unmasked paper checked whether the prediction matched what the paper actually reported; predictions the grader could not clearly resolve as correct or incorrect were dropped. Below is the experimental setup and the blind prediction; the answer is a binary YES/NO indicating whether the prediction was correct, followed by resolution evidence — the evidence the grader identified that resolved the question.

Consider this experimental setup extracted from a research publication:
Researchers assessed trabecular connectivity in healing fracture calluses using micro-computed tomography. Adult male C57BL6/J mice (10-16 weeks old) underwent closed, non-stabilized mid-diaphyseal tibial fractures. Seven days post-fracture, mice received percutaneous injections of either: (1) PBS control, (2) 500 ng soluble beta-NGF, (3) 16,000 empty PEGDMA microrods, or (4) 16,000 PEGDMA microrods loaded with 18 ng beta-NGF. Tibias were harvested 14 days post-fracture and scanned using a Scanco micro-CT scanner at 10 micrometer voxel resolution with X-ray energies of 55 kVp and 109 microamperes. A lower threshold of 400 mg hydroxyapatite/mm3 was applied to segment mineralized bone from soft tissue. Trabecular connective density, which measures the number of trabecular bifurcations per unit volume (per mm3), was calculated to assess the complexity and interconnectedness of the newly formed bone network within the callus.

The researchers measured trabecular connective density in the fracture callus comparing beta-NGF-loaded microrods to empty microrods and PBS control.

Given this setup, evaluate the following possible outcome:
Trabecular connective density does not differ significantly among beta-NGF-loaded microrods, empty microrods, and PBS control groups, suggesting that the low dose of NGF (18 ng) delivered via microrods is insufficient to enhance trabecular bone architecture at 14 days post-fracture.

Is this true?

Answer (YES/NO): NO